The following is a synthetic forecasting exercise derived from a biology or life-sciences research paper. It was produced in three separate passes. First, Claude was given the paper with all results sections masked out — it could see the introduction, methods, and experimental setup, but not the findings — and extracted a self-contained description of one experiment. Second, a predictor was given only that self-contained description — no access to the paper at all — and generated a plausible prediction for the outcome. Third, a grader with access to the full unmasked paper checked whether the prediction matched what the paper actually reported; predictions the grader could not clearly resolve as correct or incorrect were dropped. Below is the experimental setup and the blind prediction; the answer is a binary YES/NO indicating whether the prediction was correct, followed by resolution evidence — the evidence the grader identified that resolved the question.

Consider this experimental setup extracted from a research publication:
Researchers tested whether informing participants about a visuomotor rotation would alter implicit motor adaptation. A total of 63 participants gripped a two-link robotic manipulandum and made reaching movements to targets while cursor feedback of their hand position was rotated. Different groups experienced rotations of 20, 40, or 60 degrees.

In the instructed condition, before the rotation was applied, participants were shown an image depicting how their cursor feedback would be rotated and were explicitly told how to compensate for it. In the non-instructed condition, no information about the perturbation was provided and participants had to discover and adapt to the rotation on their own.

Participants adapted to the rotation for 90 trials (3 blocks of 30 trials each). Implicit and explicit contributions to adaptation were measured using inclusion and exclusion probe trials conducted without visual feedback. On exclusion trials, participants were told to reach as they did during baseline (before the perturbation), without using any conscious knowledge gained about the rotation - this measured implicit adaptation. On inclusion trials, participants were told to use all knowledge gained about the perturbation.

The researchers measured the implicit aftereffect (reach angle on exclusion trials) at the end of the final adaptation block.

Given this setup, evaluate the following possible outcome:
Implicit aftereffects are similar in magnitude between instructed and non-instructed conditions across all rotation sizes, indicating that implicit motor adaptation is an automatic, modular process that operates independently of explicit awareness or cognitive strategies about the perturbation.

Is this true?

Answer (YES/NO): NO